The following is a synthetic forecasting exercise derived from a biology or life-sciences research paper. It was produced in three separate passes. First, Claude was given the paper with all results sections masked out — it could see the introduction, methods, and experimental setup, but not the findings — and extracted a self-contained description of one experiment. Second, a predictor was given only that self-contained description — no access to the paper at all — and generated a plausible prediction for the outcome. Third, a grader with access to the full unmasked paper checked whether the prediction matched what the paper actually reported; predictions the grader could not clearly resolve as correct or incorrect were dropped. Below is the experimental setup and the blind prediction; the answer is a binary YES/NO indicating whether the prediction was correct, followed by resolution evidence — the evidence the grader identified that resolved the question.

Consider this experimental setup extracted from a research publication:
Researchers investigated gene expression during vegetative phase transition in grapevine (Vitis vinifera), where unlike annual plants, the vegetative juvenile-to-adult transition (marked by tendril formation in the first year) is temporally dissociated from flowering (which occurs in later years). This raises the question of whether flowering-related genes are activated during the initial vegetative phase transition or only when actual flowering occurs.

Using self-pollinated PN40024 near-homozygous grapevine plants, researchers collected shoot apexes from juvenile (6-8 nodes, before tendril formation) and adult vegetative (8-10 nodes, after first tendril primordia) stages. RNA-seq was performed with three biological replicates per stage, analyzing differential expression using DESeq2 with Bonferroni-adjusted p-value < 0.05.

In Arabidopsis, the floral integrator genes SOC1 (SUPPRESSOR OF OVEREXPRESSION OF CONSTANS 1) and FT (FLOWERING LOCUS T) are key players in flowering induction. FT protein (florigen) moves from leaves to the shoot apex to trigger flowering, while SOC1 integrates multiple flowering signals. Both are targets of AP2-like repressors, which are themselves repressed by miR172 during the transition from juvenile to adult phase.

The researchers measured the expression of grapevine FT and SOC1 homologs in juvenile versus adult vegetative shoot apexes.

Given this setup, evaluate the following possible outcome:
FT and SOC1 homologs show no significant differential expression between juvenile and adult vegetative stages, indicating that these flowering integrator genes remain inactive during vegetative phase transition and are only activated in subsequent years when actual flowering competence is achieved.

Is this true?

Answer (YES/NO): NO